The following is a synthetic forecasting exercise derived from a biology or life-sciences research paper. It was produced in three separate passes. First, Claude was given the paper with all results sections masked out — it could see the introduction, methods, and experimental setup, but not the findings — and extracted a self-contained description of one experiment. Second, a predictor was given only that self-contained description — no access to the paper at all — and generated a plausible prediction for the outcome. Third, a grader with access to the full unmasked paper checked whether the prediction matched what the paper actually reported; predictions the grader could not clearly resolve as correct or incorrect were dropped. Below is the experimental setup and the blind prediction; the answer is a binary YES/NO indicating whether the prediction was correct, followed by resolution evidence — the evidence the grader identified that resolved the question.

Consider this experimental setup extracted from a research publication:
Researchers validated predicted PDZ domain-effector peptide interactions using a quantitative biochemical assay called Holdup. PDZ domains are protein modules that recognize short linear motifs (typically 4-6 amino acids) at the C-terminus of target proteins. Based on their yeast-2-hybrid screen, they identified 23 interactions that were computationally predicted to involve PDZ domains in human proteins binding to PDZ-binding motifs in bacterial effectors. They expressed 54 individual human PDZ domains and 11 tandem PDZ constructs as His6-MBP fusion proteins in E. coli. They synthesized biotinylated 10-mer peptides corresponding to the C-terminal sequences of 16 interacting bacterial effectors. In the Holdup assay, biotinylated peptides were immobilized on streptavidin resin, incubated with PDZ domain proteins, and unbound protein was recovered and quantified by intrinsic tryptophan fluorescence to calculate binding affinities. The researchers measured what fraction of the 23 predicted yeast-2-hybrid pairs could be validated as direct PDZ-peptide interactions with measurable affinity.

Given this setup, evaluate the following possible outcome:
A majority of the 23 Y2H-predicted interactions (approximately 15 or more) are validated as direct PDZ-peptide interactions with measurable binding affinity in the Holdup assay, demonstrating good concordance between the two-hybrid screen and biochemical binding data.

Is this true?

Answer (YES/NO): YES